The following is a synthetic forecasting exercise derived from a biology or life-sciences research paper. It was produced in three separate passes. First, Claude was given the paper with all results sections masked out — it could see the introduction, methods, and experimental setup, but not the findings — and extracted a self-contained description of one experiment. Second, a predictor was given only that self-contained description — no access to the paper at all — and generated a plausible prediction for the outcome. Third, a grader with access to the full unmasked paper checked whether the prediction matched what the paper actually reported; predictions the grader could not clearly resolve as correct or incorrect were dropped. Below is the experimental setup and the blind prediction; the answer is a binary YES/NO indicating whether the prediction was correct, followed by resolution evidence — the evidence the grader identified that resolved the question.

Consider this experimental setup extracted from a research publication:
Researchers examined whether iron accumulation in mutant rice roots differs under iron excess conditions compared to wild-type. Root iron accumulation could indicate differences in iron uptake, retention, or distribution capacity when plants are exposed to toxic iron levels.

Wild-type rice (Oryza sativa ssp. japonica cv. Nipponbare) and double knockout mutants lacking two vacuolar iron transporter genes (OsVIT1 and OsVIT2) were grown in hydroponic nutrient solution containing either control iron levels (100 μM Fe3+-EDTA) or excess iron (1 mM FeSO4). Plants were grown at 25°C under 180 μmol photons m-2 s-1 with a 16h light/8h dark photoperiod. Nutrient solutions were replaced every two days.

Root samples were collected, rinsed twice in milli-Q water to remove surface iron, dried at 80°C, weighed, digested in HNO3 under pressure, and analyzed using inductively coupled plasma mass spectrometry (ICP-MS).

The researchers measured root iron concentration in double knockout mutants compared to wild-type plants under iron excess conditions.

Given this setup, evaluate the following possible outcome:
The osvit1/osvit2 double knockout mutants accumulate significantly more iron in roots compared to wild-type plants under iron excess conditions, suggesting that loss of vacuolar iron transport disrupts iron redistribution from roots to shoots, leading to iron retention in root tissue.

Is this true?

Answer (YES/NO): NO